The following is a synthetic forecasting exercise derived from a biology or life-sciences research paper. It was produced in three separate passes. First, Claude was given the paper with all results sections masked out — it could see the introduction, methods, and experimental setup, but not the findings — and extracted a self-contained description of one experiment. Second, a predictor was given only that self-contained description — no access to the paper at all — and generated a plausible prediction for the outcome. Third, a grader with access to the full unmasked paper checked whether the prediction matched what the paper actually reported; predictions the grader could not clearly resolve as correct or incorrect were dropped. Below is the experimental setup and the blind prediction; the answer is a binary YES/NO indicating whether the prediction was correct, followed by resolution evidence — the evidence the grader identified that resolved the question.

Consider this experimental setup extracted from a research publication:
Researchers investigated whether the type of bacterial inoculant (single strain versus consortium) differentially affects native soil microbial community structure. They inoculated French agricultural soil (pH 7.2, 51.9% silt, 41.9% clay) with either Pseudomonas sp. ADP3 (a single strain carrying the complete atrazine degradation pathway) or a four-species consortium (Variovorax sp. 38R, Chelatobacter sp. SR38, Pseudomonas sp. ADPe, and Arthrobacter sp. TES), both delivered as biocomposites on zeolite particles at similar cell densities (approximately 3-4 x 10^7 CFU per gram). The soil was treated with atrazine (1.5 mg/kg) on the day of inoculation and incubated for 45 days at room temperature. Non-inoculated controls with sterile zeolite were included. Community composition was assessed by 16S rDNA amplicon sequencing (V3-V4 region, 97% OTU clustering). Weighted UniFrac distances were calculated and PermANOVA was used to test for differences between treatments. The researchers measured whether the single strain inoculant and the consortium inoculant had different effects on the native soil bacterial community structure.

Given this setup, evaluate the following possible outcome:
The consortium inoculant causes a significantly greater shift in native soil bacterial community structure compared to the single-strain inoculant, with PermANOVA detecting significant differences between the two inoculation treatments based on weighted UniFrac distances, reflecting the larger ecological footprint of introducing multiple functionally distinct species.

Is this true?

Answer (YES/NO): YES